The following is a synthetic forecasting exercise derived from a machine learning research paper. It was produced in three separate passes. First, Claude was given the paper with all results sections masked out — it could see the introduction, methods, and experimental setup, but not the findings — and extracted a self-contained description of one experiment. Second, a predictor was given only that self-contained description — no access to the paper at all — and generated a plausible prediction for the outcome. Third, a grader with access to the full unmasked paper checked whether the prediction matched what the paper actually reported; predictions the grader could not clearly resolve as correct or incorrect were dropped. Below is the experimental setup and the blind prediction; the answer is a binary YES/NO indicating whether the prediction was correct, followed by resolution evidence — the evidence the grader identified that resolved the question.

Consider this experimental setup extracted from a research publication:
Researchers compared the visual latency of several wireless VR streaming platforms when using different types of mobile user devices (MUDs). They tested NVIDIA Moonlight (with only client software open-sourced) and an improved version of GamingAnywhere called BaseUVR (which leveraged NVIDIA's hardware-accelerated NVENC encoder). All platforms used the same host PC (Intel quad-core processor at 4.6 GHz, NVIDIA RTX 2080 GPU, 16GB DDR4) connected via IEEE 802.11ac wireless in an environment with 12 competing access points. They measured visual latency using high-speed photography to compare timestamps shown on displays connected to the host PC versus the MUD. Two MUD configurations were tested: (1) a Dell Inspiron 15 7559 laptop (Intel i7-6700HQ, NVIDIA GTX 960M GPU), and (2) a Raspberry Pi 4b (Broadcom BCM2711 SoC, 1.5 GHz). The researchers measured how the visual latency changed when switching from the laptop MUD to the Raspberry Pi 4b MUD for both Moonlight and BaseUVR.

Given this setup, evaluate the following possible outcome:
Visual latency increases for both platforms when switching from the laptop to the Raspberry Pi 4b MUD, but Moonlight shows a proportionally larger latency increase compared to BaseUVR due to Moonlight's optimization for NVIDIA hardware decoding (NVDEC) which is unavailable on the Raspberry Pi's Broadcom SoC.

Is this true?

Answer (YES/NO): NO